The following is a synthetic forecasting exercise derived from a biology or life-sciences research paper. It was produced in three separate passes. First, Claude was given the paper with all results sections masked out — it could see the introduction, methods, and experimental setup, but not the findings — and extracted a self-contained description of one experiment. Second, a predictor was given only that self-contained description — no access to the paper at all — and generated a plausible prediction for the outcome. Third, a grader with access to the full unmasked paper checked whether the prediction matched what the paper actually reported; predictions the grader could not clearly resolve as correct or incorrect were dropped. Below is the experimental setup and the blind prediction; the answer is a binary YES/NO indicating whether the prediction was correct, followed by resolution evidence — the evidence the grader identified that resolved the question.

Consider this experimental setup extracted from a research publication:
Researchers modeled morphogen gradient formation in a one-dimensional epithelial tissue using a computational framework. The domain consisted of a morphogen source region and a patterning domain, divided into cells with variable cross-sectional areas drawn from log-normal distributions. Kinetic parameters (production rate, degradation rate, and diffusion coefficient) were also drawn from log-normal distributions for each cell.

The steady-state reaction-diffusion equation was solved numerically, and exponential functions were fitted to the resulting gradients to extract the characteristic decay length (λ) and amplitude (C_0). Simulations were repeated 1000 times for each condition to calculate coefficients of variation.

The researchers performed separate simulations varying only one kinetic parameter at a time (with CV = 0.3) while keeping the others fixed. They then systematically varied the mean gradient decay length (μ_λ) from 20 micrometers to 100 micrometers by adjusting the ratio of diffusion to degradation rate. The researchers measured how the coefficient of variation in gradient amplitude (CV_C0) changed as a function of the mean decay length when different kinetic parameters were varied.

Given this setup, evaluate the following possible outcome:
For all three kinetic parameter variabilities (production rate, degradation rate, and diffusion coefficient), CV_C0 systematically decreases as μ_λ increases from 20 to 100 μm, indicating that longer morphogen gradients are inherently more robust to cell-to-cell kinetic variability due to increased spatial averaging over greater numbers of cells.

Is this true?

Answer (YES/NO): NO